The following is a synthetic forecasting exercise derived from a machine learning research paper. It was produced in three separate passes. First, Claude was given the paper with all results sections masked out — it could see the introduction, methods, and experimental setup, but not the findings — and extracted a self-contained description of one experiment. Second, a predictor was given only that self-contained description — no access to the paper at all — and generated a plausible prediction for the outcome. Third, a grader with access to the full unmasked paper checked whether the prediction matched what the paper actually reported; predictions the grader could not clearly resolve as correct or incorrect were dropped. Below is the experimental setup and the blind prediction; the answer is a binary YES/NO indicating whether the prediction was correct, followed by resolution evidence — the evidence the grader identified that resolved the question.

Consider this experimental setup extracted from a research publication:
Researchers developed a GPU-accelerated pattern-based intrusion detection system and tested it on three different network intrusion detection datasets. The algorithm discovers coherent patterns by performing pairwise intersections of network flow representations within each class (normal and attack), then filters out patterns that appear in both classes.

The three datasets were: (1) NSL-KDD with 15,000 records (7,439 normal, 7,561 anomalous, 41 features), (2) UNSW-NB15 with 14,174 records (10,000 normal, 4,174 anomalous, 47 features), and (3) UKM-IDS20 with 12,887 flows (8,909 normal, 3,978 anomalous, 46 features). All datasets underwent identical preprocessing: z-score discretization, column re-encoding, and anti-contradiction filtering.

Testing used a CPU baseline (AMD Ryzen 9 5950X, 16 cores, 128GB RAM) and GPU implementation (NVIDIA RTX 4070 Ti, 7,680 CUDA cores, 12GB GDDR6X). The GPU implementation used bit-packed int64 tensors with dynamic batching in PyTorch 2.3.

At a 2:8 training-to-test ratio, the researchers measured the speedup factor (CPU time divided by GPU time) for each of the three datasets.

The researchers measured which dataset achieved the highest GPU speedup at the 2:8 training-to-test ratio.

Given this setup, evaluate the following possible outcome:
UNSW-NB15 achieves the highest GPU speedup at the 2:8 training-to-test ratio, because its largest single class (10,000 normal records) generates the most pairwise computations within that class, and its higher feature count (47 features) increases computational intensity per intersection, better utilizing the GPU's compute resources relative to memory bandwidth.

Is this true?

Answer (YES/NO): NO